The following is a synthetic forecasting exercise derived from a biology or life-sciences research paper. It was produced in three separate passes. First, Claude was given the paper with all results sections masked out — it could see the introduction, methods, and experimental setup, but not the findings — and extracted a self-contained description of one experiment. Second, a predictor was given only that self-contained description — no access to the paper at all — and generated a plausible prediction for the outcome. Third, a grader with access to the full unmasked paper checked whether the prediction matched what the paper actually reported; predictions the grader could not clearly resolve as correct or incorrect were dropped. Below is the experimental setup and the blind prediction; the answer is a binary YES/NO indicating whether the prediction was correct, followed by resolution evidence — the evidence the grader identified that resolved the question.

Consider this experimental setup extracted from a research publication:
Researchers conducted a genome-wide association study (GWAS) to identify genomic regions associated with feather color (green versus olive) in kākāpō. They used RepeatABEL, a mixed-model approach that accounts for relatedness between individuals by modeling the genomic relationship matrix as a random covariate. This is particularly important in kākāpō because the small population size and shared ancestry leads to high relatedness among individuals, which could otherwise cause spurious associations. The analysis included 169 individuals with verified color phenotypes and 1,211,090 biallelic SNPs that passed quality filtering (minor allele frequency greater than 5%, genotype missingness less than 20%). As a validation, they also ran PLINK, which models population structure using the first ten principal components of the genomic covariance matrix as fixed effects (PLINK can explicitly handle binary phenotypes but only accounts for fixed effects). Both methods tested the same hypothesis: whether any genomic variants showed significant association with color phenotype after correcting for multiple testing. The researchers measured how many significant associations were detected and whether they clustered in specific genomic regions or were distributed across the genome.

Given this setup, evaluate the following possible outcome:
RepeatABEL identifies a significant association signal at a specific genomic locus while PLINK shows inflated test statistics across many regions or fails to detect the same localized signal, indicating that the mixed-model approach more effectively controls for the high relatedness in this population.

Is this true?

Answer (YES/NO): NO